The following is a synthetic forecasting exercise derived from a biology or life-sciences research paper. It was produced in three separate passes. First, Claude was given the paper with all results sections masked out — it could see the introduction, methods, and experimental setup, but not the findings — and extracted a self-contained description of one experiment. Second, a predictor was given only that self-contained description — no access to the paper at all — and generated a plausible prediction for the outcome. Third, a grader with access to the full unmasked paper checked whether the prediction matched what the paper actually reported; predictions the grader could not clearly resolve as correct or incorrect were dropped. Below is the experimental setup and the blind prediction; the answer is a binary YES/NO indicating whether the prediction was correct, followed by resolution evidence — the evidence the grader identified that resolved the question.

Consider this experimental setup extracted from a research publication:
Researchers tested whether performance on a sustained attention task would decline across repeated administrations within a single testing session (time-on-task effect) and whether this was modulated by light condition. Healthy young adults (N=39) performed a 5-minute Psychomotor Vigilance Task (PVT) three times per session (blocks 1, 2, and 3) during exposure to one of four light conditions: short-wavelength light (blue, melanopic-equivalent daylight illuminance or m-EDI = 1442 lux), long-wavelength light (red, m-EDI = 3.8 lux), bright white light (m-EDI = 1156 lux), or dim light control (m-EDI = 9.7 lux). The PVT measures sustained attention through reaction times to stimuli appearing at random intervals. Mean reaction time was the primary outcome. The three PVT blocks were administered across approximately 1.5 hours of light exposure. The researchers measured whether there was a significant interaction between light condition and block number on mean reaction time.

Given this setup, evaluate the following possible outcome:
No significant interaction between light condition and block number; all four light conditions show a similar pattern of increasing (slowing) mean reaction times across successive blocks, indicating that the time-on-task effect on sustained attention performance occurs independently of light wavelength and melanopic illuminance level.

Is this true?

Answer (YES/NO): YES